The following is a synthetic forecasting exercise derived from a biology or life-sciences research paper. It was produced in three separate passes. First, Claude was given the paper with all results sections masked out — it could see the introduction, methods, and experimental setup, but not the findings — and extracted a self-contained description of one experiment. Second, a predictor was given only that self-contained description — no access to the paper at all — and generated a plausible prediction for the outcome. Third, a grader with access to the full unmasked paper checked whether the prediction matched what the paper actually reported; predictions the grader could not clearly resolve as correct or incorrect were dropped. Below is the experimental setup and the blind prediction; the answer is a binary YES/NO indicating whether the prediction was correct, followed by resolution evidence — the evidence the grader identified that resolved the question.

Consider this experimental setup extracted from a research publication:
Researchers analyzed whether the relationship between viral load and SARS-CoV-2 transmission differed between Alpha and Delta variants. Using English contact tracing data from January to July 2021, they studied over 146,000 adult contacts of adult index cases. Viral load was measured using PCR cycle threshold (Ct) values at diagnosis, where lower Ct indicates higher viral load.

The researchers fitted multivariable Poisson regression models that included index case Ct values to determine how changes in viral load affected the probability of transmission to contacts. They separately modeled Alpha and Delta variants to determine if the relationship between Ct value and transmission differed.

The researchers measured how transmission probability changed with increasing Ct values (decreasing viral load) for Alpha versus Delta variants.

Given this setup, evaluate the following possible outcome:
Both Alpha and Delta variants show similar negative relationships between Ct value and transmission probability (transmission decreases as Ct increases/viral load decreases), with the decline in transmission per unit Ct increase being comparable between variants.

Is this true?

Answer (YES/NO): NO